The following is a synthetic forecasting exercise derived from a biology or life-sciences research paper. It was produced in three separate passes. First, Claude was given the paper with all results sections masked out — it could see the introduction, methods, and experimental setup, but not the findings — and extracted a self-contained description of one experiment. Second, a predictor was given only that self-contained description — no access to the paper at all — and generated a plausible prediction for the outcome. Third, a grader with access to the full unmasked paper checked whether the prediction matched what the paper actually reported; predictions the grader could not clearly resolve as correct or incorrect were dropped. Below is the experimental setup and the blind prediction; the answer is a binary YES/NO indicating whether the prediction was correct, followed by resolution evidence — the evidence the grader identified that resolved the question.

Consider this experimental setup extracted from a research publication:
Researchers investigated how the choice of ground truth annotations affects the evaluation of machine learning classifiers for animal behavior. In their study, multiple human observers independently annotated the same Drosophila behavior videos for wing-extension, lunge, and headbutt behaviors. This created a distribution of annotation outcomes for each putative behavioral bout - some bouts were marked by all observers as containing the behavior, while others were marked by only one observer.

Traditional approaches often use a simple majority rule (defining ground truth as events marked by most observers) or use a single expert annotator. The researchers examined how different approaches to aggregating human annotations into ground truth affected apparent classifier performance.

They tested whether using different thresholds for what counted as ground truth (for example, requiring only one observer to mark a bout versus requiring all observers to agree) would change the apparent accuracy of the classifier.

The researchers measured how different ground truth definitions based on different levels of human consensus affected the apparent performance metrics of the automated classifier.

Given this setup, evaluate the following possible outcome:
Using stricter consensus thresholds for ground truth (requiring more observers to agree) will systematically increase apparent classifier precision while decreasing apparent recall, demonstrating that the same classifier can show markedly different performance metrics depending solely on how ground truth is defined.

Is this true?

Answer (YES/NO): NO